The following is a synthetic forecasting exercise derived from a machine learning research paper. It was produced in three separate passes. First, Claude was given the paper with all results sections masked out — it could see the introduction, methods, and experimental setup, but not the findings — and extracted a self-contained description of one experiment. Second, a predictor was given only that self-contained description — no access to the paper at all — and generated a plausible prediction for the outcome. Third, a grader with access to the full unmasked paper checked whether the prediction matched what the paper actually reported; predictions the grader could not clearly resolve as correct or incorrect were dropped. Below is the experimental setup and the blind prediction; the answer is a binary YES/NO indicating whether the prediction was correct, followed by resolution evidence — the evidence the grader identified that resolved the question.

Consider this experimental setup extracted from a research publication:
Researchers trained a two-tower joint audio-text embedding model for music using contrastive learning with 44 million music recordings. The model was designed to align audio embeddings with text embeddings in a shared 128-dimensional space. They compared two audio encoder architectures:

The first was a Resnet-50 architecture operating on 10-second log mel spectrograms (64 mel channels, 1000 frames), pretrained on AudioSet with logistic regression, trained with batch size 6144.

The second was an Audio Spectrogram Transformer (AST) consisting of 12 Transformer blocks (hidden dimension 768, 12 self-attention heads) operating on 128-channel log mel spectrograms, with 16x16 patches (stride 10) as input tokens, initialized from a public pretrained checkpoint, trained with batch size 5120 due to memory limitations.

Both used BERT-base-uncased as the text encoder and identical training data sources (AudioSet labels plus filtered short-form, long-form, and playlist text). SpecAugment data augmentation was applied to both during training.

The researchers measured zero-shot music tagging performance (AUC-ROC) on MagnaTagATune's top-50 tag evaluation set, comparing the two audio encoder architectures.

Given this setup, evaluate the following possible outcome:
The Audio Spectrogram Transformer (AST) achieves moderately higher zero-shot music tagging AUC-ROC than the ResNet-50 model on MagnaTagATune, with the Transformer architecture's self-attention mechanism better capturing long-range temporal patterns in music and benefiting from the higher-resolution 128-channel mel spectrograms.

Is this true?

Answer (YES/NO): NO